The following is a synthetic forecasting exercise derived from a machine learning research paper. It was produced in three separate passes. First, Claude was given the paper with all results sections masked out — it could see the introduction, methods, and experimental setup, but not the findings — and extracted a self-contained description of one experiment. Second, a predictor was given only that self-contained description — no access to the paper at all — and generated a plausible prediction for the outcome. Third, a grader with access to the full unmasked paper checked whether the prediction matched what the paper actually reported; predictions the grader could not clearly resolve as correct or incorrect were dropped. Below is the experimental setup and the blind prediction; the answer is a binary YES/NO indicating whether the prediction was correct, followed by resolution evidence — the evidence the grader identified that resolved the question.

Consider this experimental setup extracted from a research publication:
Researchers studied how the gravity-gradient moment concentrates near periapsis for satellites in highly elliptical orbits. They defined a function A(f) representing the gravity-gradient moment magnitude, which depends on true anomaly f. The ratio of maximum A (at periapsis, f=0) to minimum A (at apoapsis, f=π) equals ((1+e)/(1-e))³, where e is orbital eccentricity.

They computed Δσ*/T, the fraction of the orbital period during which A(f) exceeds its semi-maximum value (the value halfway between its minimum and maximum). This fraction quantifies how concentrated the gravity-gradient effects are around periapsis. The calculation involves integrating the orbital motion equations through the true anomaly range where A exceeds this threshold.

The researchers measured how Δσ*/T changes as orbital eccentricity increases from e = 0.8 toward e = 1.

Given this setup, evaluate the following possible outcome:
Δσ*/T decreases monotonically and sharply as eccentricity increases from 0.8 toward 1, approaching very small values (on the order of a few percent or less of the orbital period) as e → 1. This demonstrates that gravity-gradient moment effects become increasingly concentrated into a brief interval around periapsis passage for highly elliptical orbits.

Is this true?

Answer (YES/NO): YES